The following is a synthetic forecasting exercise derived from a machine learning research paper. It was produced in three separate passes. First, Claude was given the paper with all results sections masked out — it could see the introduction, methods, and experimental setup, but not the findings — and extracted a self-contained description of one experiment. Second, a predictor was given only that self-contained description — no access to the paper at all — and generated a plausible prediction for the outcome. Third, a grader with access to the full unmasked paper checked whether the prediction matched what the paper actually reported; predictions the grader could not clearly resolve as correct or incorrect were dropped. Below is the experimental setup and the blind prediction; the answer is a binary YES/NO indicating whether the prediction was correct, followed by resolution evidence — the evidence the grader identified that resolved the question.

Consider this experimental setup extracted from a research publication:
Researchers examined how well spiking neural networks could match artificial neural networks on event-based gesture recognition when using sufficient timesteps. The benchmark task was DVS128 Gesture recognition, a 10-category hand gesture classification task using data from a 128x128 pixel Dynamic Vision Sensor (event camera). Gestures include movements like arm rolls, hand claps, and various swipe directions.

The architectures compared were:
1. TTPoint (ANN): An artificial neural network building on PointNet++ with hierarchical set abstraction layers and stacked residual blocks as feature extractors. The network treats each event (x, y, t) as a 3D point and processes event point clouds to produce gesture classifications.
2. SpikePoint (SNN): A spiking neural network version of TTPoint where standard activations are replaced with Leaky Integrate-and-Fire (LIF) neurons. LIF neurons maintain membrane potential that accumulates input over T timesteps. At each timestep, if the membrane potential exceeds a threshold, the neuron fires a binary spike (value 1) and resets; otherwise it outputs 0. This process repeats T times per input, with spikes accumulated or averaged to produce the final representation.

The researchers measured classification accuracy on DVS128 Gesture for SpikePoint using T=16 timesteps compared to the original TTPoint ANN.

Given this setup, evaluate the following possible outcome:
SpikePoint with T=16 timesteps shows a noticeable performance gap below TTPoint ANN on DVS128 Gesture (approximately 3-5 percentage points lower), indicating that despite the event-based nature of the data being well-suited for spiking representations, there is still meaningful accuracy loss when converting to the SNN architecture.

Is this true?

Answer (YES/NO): NO